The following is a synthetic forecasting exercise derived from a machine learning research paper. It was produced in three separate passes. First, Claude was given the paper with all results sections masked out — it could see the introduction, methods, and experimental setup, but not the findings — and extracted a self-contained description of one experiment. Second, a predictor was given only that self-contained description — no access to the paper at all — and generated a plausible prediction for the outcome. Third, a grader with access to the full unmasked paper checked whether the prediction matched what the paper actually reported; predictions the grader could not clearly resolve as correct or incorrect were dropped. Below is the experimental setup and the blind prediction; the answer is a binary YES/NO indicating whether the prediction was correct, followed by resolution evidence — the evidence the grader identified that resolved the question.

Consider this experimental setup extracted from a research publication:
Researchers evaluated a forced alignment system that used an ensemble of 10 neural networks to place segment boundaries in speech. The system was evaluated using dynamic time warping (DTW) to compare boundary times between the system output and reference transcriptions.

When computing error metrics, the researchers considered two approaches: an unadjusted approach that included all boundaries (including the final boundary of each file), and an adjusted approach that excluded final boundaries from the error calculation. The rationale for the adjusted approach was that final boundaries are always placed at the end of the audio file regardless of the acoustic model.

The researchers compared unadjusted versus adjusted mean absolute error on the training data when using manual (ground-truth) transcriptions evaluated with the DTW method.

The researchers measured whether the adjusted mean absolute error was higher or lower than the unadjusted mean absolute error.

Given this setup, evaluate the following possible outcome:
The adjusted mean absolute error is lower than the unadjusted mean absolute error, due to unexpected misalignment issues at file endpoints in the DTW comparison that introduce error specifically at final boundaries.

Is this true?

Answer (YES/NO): YES